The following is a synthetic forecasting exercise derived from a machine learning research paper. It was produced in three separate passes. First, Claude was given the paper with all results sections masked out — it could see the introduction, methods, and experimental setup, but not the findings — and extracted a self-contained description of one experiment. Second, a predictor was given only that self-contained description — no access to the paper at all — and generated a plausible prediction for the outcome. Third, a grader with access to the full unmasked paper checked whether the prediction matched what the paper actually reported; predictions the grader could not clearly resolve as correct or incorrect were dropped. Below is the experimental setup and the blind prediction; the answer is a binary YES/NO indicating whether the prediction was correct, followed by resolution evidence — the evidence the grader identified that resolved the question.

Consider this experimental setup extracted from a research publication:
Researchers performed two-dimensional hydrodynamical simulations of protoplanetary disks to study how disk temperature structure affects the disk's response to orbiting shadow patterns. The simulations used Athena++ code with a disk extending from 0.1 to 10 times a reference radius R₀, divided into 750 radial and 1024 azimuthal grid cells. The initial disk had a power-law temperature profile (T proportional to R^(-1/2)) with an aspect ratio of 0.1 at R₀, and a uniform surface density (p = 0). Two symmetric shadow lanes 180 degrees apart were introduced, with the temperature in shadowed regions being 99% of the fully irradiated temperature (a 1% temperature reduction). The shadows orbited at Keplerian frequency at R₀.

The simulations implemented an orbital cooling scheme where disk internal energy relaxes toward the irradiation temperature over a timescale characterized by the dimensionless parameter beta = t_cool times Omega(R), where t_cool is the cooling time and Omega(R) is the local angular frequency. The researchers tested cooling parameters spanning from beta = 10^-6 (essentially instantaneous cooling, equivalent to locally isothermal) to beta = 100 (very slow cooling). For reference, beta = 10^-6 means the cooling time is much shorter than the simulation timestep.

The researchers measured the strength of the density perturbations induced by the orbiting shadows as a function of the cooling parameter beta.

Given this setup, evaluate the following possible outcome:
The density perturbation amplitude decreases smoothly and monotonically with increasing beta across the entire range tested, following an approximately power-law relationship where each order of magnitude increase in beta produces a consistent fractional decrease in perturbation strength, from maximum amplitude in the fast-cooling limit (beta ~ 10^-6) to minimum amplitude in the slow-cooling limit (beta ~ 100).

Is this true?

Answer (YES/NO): NO